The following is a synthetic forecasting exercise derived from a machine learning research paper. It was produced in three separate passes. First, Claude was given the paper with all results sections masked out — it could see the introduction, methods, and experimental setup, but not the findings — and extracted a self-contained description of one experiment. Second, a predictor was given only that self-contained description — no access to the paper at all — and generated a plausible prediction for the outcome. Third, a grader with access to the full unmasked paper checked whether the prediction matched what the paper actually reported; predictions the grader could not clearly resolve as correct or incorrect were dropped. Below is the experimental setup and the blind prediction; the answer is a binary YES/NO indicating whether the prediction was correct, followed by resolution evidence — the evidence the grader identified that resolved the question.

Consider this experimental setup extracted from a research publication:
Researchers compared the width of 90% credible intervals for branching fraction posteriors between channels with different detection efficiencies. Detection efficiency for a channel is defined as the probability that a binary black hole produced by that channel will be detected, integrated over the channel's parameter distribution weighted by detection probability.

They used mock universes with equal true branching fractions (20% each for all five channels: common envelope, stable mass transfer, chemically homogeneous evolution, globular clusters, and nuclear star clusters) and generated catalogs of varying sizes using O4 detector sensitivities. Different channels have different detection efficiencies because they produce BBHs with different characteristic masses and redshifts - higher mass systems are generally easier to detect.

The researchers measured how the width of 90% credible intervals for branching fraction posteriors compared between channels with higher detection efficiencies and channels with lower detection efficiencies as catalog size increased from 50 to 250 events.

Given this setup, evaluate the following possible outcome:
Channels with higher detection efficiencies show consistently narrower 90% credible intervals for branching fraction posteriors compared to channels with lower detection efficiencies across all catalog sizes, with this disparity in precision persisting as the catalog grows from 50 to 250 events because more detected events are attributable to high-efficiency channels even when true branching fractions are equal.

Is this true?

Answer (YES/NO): YES